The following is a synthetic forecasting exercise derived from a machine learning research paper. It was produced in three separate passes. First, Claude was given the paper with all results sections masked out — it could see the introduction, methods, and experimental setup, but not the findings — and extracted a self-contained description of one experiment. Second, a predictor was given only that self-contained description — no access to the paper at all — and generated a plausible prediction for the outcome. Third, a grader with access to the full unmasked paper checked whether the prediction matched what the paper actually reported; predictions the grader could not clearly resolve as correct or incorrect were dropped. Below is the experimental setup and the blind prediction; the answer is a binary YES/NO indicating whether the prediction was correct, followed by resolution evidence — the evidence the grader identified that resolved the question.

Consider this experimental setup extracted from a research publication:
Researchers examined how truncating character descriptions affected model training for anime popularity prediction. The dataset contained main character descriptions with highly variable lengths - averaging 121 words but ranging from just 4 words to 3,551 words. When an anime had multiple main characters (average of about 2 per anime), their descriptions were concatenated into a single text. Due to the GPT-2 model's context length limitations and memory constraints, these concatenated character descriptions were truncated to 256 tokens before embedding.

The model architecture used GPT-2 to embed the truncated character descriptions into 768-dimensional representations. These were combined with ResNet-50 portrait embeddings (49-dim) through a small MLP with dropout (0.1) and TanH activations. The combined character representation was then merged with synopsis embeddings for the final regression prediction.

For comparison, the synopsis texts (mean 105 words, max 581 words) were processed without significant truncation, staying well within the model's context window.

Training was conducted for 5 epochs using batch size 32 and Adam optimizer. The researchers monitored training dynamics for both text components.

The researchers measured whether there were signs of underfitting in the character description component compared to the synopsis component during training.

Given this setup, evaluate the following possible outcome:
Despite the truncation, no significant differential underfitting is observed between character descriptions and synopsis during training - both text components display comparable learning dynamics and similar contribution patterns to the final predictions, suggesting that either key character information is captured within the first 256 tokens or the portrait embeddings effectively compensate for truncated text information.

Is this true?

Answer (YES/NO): NO